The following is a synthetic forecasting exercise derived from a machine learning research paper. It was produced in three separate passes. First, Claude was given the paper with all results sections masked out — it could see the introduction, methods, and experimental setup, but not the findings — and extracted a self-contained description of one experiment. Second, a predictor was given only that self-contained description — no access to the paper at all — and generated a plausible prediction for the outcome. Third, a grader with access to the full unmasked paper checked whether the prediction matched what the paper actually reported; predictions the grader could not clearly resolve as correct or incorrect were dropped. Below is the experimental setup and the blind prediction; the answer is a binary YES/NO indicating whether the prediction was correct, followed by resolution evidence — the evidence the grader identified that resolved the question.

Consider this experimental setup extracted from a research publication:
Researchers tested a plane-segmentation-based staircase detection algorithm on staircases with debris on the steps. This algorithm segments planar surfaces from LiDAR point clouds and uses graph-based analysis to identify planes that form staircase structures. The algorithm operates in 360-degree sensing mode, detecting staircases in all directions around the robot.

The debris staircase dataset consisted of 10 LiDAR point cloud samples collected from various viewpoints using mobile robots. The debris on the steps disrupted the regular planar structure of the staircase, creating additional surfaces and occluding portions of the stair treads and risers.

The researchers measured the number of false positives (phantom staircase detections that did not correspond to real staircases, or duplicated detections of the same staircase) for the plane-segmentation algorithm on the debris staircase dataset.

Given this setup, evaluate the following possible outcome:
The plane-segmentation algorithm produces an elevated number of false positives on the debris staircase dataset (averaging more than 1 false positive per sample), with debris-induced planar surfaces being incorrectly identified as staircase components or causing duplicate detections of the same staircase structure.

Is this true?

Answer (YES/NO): NO